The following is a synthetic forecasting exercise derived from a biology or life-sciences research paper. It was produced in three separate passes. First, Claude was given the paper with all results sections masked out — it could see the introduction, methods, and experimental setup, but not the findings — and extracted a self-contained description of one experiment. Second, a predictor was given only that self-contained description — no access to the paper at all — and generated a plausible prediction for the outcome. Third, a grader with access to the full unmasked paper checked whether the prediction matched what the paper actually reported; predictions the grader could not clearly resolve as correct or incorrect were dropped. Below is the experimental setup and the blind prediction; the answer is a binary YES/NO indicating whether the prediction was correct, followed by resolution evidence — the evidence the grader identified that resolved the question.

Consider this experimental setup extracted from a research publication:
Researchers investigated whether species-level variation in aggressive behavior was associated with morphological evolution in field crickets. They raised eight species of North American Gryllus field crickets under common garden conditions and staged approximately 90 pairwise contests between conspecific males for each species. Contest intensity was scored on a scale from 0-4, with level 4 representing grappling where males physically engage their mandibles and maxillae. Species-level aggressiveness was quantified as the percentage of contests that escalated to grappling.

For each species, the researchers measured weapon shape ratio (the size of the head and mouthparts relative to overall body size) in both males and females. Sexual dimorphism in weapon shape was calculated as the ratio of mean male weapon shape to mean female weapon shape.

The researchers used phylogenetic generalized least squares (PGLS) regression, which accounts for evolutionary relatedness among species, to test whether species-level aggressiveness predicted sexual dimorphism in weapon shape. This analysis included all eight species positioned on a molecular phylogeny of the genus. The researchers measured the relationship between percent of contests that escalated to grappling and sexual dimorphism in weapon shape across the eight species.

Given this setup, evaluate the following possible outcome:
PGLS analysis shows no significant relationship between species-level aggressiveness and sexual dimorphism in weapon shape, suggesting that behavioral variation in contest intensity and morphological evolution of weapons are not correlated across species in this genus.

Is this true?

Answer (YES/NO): NO